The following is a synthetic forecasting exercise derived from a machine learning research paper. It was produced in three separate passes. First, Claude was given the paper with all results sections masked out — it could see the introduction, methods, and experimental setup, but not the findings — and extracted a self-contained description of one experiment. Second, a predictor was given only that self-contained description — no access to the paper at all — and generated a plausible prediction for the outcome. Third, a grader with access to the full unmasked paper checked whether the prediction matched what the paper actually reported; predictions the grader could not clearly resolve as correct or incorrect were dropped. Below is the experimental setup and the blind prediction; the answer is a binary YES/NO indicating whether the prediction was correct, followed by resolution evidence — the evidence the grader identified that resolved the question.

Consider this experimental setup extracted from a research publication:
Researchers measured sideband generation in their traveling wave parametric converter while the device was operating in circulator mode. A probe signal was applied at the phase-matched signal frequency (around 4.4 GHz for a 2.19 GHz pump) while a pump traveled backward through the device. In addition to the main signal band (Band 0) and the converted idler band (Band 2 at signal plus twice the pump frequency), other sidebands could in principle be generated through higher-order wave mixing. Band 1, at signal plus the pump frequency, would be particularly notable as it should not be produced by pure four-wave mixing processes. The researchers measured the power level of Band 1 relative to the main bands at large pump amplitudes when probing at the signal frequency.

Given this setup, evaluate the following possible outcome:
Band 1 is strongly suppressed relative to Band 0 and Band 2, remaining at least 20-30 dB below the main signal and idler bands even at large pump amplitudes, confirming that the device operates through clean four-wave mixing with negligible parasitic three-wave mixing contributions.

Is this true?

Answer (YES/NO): NO